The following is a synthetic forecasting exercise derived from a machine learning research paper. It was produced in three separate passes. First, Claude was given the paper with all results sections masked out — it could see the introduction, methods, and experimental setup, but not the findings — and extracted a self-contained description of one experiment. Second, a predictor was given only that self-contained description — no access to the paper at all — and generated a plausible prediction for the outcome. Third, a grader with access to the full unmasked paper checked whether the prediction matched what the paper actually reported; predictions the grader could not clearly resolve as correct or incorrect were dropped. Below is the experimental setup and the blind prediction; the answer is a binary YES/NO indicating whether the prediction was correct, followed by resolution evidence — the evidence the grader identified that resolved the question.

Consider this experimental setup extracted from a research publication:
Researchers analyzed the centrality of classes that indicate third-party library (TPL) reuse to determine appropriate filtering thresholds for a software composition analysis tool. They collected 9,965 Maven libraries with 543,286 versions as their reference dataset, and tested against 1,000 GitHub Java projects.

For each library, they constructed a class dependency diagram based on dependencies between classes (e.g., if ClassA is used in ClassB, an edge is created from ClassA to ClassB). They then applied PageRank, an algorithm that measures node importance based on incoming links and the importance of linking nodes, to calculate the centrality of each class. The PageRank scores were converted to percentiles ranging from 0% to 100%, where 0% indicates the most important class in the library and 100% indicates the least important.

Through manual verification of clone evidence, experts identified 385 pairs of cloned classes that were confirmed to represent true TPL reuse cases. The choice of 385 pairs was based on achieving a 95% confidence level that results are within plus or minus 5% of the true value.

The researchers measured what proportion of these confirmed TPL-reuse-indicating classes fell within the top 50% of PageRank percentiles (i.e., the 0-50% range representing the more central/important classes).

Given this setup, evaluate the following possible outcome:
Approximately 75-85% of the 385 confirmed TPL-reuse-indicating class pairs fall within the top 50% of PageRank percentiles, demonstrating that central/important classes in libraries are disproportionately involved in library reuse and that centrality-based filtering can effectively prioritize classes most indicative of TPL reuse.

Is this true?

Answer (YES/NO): NO